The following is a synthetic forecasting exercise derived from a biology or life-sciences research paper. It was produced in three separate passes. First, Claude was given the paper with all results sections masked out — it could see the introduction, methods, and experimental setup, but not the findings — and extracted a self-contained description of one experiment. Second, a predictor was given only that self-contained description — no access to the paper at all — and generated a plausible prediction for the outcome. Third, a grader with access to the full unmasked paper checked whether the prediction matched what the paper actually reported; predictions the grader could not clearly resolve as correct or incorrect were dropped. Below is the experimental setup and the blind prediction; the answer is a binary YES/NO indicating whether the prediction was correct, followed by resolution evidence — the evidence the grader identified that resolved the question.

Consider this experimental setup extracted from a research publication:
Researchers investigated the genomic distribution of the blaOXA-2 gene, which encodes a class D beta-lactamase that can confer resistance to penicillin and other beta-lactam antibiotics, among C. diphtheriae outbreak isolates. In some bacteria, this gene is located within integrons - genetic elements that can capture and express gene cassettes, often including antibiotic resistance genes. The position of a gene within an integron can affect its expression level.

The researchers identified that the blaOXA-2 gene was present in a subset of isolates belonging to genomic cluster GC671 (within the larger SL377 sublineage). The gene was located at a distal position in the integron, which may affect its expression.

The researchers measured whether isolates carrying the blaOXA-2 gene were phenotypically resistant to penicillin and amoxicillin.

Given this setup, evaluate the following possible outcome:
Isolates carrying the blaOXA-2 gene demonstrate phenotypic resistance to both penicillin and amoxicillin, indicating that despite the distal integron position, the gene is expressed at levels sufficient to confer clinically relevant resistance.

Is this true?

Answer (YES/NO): NO